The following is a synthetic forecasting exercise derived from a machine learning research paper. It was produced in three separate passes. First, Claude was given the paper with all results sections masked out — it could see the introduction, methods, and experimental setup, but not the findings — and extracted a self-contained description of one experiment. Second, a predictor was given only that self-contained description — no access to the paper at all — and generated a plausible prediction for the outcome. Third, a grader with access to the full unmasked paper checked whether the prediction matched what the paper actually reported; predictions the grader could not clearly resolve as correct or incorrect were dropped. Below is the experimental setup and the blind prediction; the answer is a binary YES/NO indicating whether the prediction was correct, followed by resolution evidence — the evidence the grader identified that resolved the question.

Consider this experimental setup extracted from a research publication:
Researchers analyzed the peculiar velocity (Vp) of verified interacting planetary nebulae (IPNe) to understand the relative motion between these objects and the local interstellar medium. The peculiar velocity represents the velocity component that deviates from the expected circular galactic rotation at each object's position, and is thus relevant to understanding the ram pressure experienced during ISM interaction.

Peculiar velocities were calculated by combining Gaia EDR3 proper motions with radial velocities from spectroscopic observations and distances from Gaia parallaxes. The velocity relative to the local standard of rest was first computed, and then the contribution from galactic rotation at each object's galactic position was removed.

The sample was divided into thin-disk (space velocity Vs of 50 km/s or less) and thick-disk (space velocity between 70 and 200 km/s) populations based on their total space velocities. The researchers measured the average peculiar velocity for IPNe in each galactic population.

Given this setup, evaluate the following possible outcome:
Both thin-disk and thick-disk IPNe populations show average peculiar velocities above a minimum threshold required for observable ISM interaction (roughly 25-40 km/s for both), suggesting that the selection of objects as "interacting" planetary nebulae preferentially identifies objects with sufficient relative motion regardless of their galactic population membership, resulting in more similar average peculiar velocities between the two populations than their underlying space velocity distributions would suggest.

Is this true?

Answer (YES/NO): NO